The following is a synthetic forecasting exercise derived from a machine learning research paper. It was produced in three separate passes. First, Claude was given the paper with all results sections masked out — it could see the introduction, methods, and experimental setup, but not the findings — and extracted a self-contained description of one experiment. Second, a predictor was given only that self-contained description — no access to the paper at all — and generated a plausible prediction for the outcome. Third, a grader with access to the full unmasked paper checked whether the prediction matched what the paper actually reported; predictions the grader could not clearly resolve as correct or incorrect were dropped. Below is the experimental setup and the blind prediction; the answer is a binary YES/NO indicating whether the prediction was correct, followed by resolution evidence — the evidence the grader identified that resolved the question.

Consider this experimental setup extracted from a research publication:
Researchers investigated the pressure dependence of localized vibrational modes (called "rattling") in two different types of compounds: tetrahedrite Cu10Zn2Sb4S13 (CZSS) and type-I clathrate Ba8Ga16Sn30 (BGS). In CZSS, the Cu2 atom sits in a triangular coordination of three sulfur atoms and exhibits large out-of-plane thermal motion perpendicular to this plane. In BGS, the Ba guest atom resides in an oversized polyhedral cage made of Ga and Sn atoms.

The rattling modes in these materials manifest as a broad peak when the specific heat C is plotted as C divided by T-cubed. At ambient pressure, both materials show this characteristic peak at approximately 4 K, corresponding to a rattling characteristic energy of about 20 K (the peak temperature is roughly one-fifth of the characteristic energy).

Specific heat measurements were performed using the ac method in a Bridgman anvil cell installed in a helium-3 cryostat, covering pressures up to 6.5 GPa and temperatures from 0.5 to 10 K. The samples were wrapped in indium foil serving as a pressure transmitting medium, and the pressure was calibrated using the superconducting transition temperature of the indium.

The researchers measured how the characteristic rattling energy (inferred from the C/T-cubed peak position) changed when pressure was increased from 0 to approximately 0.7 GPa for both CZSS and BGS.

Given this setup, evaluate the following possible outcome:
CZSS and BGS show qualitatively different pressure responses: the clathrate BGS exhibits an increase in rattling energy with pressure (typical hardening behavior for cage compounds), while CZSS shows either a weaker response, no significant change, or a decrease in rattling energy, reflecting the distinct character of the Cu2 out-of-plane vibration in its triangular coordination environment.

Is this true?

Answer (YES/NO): YES